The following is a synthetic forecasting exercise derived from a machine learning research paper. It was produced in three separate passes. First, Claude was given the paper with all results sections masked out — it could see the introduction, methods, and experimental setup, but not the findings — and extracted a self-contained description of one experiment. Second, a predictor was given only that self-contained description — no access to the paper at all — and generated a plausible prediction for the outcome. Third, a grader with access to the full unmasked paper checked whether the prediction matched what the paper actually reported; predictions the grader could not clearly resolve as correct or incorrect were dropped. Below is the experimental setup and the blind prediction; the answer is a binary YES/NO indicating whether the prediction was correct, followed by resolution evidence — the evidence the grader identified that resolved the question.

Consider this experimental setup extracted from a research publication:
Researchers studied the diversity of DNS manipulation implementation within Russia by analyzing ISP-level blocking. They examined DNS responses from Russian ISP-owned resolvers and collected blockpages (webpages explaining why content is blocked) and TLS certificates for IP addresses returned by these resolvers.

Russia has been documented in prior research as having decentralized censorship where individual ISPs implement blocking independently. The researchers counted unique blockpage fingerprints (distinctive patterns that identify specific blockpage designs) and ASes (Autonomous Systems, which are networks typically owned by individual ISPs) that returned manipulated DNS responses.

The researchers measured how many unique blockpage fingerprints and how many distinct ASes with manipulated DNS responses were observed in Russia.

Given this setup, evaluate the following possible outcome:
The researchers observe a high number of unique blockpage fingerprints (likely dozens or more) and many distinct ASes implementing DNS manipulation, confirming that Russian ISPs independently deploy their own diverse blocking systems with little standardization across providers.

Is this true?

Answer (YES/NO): YES